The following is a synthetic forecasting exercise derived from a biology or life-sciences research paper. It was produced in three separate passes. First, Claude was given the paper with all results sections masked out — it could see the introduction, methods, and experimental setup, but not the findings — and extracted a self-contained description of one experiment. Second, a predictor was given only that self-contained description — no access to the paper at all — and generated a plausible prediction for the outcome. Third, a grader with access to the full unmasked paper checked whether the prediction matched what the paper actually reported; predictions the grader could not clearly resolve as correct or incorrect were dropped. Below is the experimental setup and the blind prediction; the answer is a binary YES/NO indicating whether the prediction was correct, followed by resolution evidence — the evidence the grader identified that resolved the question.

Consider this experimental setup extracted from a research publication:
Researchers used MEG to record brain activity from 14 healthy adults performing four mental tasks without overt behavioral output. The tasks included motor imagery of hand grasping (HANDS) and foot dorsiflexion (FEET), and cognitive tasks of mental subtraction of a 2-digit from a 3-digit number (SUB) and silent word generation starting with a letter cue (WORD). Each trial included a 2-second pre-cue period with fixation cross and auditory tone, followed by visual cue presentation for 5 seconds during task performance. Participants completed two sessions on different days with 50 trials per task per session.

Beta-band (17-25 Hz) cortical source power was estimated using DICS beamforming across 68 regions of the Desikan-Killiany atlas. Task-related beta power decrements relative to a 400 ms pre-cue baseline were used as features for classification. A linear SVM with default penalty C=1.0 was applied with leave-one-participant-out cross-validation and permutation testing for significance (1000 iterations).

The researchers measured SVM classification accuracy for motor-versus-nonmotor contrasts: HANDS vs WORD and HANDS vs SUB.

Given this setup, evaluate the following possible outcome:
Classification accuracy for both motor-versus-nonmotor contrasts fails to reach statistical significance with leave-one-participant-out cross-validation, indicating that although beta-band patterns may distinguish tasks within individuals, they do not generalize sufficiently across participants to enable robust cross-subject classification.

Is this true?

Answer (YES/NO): NO